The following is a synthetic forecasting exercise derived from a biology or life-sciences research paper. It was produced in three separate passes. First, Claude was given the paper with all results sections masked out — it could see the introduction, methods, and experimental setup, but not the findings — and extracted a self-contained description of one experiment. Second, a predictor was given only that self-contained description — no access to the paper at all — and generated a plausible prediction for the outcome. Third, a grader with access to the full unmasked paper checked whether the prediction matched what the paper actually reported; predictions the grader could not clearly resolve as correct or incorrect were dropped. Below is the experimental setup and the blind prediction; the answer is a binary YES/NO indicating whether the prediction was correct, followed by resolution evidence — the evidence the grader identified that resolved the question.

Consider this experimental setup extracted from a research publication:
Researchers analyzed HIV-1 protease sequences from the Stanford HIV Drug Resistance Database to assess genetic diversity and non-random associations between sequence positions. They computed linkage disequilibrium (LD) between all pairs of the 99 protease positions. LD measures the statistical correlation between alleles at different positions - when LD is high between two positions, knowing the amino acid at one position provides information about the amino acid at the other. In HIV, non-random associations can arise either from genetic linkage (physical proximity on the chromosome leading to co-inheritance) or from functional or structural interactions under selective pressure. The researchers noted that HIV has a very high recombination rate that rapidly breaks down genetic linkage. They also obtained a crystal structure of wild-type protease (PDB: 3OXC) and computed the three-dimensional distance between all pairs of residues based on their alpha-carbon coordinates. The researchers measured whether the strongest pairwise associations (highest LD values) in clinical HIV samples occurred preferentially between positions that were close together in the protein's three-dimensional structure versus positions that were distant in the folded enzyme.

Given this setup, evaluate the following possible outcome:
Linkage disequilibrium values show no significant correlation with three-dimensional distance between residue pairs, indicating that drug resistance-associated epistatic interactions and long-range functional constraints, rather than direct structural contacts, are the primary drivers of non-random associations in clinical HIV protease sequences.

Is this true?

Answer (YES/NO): NO